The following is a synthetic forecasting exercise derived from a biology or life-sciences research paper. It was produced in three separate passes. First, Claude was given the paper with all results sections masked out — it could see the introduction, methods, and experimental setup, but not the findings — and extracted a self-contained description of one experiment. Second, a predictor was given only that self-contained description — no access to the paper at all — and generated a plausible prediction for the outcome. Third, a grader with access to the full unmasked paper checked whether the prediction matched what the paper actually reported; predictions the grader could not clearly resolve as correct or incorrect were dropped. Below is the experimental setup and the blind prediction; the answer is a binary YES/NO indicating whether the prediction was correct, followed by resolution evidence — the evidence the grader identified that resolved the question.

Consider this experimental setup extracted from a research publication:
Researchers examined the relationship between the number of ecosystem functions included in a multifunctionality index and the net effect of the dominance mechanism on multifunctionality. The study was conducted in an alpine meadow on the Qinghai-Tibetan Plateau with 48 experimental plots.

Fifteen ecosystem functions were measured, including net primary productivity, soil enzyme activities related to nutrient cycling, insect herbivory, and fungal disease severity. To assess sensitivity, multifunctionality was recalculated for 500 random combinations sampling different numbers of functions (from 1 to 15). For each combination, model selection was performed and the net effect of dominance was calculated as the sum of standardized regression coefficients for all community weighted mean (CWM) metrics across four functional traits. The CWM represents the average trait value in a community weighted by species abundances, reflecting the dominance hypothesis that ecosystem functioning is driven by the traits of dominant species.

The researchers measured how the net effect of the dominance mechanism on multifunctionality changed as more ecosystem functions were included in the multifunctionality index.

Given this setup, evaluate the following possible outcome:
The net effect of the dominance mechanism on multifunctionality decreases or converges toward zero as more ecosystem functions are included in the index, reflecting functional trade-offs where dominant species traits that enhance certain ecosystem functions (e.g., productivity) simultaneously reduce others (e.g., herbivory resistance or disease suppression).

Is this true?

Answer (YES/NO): NO